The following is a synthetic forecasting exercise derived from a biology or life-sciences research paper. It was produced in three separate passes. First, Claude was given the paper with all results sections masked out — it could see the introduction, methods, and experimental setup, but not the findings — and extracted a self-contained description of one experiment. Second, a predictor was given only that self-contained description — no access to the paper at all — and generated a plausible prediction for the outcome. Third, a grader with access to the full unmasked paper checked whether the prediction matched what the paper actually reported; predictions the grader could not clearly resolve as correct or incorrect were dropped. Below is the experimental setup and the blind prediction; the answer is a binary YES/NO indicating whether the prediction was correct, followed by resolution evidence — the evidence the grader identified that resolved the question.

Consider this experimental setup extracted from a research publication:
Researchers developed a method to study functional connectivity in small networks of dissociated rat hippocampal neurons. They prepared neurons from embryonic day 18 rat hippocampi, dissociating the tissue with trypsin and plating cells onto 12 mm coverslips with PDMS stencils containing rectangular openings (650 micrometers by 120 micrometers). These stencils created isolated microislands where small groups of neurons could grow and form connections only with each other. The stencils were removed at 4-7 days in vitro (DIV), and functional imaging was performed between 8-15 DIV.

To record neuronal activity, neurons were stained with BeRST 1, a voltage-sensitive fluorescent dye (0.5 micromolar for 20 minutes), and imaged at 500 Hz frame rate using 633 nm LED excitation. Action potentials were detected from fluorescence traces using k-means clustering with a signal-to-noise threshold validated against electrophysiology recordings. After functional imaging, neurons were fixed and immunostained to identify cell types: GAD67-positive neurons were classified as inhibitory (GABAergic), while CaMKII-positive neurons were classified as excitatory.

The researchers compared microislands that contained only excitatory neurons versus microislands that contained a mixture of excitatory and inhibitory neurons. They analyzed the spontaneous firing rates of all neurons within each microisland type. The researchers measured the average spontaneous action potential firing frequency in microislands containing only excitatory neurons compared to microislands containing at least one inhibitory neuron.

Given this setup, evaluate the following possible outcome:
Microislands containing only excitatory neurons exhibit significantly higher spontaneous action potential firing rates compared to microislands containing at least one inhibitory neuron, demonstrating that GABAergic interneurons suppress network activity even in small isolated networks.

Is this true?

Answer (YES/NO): YES